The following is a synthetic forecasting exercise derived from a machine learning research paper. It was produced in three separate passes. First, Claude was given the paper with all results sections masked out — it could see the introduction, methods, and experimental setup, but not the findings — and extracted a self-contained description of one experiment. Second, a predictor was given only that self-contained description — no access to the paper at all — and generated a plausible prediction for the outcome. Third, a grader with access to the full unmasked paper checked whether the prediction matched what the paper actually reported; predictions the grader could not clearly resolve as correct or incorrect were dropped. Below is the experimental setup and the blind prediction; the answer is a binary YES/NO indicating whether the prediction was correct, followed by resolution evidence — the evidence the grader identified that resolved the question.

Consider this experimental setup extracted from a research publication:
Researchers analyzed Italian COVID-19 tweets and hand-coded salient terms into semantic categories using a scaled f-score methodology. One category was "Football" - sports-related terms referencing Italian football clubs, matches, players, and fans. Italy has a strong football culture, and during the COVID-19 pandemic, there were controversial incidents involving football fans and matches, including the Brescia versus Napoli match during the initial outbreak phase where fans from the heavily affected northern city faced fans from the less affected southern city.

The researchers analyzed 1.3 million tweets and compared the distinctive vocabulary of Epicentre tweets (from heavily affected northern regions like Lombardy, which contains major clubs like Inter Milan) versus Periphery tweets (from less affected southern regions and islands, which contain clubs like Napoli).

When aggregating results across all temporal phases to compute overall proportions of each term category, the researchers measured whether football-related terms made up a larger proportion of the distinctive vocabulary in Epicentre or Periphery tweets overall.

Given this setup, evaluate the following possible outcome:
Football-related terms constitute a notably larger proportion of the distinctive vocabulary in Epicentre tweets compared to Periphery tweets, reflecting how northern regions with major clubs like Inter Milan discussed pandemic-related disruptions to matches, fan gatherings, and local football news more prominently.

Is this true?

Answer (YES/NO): NO